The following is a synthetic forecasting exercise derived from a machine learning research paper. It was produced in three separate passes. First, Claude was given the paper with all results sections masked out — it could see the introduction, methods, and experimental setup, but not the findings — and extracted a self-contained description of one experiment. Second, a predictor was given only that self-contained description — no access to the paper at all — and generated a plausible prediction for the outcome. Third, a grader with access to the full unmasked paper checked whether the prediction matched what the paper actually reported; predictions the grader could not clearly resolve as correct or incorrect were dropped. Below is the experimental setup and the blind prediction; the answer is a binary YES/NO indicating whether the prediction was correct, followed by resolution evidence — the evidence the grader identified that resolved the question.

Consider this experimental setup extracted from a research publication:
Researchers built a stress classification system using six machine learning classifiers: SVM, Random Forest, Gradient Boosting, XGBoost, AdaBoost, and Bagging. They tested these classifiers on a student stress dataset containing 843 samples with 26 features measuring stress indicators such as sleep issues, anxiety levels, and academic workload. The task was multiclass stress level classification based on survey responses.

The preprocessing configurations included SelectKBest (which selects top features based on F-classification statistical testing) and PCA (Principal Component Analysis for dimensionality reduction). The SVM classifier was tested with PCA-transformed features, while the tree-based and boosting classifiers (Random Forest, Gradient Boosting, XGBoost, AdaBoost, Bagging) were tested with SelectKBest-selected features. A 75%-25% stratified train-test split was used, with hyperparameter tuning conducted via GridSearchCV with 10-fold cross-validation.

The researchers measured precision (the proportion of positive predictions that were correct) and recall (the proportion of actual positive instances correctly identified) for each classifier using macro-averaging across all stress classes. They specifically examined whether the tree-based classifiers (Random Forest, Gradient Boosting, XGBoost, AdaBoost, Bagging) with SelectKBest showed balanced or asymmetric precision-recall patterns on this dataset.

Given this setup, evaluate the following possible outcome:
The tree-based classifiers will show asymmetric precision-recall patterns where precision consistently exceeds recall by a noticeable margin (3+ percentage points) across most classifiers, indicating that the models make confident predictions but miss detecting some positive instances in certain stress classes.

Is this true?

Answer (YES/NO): YES